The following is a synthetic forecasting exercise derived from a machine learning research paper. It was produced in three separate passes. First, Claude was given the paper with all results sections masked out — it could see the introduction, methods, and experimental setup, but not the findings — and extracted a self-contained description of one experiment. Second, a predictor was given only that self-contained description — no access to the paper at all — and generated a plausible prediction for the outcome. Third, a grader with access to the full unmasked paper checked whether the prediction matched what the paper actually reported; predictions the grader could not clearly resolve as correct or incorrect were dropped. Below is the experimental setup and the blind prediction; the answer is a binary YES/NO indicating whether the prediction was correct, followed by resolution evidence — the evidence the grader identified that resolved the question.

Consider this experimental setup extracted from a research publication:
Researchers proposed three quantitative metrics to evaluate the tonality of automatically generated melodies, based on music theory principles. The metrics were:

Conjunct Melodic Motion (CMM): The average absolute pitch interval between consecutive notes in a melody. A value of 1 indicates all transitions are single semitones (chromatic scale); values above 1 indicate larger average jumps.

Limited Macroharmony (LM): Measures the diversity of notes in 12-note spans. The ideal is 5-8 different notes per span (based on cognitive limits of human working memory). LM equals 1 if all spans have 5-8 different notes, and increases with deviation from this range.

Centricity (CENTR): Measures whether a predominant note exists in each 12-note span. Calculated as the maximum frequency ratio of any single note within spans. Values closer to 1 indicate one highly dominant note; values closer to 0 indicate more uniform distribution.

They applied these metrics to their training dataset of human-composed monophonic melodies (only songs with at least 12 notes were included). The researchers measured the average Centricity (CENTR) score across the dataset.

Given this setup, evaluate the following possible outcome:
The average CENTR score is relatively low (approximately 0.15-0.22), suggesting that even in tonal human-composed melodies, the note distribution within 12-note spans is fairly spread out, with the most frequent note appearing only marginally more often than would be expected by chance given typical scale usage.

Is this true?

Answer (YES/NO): YES